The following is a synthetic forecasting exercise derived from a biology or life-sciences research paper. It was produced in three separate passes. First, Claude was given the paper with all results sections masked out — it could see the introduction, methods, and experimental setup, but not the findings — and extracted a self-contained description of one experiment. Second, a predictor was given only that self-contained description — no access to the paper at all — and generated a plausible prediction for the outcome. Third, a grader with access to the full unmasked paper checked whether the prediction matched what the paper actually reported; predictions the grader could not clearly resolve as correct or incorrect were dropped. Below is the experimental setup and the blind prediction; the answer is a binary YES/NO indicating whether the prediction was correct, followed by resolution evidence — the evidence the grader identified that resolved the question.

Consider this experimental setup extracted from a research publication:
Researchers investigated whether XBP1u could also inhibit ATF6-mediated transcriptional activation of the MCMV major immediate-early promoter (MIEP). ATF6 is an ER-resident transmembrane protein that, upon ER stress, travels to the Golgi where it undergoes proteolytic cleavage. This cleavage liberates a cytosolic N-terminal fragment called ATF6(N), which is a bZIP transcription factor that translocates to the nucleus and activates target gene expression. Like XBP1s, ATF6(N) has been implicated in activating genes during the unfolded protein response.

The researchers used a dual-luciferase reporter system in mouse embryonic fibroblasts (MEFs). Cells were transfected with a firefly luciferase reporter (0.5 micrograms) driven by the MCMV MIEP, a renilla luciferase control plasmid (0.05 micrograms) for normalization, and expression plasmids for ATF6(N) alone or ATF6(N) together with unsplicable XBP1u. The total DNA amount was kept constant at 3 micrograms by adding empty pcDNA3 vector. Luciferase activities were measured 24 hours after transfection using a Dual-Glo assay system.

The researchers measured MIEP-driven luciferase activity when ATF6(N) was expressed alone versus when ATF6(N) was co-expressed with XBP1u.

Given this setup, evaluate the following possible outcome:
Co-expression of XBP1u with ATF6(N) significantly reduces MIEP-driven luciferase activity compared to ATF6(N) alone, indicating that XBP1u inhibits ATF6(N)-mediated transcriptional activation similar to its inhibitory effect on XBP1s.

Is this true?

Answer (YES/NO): YES